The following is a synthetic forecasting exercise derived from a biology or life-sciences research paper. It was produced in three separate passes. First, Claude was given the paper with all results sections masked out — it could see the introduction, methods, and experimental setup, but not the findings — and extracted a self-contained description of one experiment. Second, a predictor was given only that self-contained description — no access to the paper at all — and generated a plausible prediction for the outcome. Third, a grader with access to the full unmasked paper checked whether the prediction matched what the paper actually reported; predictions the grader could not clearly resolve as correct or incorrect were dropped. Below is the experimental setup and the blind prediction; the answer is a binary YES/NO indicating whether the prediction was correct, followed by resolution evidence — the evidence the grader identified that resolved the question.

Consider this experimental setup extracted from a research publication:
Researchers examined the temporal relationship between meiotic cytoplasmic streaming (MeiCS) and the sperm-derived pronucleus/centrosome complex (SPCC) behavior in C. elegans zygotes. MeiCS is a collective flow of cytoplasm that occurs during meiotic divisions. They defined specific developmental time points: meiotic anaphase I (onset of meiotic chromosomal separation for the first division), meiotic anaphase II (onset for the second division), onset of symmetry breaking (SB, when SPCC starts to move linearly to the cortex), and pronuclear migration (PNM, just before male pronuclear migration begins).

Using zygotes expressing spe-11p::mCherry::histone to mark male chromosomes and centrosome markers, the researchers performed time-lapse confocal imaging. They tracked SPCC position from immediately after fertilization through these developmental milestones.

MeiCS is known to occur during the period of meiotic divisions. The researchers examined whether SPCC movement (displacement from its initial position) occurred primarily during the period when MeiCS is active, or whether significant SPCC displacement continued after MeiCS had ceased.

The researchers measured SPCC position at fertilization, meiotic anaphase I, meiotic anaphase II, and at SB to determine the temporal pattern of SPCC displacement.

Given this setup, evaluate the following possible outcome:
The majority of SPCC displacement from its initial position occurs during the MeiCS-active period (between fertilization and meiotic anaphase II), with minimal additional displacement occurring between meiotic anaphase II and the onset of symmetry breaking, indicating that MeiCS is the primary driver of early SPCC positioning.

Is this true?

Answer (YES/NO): NO